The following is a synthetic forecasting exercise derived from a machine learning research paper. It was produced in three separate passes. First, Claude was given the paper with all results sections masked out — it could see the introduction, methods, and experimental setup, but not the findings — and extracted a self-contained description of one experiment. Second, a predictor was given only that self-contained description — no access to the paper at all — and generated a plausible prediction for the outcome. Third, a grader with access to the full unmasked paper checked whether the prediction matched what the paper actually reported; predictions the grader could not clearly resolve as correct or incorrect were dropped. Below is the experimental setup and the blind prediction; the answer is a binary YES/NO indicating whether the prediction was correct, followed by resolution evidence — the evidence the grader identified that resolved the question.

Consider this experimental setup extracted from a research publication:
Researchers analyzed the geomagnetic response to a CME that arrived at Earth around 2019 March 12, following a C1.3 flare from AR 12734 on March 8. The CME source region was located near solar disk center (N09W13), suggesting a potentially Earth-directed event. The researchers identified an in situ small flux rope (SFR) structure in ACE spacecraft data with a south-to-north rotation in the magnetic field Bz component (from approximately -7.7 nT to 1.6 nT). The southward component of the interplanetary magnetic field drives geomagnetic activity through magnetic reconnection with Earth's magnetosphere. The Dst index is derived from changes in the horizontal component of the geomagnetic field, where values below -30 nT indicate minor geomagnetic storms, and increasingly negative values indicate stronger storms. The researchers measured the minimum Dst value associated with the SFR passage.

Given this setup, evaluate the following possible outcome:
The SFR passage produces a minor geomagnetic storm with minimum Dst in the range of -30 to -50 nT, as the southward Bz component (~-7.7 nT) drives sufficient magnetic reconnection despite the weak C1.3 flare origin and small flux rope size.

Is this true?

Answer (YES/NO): NO